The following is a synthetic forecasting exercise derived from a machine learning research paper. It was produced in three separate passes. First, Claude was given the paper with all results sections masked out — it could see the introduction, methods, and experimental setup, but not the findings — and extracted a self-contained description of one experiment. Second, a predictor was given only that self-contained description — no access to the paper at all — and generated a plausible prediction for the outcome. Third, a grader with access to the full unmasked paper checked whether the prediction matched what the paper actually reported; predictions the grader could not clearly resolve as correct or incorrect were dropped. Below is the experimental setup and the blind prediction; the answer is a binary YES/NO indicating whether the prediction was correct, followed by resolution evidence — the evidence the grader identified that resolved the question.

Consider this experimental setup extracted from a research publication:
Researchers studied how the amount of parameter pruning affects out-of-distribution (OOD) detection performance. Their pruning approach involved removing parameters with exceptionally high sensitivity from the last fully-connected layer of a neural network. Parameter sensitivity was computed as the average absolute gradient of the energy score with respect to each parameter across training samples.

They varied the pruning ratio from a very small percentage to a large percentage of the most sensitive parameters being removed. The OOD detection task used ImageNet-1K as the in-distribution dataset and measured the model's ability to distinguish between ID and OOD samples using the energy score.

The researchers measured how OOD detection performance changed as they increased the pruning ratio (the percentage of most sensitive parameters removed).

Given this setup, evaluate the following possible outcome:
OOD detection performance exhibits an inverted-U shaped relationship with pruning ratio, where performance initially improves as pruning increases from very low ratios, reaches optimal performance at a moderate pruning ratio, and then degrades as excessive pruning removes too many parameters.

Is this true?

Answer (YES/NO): YES